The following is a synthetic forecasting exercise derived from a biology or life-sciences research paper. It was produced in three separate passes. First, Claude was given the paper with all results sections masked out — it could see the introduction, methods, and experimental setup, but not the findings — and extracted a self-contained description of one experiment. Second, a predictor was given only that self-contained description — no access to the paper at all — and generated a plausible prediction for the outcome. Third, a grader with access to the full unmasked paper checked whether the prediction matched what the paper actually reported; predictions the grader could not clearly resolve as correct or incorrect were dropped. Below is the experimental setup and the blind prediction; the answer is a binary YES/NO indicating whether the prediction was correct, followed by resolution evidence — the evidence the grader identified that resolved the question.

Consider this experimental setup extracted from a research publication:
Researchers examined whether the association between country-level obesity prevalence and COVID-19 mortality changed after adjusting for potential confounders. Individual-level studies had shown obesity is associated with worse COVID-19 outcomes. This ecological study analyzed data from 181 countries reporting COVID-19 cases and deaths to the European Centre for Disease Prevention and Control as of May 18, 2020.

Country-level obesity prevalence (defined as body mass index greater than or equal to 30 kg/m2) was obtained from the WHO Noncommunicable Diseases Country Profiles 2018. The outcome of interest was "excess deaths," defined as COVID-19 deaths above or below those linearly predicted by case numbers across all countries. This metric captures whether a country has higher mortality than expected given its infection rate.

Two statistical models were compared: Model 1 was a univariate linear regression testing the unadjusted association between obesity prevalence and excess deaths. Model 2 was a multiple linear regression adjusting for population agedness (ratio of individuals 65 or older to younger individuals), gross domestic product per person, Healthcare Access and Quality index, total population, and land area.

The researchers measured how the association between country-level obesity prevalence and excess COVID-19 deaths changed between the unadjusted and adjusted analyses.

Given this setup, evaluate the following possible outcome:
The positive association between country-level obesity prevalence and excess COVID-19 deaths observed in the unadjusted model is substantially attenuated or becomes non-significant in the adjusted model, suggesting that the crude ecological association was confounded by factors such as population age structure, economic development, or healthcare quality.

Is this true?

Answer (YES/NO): NO